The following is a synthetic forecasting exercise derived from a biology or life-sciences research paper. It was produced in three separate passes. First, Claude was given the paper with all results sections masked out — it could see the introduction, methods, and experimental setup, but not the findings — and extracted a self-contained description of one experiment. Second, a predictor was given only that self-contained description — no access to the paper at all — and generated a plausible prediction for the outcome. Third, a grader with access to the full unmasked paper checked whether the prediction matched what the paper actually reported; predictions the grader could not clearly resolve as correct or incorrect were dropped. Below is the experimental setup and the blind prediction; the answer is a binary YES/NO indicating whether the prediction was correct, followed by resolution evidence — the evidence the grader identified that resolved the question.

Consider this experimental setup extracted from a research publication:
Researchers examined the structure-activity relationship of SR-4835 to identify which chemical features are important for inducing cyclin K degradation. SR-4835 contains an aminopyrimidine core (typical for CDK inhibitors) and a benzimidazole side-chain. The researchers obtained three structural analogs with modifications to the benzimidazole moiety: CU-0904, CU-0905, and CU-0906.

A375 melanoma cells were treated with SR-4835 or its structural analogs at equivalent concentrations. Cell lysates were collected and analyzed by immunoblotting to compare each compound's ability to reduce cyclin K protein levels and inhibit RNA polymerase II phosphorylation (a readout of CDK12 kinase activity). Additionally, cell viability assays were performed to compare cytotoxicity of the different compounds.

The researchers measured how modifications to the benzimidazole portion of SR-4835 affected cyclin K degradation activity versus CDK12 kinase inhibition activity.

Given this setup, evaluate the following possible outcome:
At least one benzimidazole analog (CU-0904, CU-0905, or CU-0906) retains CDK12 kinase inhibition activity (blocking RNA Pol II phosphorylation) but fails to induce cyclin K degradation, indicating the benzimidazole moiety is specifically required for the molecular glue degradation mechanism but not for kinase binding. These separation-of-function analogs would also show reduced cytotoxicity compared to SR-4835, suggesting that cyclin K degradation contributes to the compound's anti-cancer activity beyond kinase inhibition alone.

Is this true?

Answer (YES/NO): NO